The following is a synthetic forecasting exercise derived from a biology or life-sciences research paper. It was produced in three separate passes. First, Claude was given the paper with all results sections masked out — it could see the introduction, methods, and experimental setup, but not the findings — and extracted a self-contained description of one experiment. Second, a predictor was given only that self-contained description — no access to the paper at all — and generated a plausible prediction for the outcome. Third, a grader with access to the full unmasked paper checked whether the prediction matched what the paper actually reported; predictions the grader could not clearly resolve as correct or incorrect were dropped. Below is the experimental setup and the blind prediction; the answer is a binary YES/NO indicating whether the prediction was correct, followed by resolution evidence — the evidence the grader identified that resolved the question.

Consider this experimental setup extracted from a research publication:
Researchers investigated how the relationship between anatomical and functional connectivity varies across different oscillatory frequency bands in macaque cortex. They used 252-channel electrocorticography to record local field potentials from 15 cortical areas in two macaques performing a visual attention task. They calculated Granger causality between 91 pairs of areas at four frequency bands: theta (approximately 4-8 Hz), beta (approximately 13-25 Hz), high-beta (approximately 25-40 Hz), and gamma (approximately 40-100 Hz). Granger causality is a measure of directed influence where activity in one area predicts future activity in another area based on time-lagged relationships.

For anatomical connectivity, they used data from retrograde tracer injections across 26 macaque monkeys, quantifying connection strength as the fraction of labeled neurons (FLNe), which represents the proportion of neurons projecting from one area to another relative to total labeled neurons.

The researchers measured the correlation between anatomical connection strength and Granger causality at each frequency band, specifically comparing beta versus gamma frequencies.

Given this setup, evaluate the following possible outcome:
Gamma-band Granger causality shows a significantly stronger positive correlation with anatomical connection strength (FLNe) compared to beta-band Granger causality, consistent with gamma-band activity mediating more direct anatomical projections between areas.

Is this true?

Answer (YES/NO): YES